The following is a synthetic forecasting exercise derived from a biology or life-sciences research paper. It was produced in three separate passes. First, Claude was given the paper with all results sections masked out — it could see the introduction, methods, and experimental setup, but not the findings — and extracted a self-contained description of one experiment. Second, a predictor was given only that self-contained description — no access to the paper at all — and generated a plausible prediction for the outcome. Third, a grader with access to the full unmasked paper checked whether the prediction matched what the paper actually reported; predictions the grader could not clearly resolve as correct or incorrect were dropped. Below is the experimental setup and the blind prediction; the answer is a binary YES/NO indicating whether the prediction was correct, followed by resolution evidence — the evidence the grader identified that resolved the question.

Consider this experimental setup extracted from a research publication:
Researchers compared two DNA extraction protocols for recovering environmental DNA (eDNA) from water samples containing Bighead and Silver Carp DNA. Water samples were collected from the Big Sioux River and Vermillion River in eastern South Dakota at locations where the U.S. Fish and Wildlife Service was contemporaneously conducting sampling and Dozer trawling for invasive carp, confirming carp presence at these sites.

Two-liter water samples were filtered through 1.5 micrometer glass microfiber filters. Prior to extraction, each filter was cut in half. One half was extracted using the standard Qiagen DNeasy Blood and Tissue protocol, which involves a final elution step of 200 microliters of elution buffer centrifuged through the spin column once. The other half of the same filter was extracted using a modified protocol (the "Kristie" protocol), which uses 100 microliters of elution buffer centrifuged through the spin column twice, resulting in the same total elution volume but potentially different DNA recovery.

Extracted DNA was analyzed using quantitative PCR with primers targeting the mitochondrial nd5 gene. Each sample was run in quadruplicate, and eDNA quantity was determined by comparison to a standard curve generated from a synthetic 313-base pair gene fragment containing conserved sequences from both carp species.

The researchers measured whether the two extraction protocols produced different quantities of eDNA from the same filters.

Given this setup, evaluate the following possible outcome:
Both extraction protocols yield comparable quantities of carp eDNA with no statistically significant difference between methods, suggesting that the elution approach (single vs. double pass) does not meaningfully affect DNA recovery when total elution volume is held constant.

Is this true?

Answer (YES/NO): NO